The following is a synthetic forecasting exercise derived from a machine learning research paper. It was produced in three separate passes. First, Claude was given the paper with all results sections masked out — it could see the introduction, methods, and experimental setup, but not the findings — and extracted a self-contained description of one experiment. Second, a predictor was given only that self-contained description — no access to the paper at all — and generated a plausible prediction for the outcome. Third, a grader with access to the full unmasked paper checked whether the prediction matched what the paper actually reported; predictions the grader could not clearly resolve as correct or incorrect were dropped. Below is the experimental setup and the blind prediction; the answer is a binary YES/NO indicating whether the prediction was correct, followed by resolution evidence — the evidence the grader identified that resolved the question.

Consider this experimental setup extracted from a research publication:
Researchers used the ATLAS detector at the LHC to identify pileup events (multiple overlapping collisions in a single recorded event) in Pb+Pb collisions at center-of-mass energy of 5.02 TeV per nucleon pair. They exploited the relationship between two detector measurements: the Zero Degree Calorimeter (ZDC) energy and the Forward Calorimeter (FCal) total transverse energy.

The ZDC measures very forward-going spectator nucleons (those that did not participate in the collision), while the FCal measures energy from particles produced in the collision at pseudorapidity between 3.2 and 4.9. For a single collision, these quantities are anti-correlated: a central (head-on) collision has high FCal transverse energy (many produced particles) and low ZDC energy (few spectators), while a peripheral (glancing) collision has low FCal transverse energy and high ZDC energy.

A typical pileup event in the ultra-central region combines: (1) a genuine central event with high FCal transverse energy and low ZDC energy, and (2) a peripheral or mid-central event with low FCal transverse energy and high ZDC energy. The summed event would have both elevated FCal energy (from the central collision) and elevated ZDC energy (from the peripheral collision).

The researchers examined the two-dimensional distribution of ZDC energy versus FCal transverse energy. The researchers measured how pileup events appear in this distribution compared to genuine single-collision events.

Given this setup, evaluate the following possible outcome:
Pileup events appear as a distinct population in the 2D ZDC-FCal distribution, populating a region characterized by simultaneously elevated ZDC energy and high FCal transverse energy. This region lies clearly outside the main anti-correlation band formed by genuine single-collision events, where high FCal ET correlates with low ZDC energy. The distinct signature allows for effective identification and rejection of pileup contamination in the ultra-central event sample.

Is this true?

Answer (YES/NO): YES